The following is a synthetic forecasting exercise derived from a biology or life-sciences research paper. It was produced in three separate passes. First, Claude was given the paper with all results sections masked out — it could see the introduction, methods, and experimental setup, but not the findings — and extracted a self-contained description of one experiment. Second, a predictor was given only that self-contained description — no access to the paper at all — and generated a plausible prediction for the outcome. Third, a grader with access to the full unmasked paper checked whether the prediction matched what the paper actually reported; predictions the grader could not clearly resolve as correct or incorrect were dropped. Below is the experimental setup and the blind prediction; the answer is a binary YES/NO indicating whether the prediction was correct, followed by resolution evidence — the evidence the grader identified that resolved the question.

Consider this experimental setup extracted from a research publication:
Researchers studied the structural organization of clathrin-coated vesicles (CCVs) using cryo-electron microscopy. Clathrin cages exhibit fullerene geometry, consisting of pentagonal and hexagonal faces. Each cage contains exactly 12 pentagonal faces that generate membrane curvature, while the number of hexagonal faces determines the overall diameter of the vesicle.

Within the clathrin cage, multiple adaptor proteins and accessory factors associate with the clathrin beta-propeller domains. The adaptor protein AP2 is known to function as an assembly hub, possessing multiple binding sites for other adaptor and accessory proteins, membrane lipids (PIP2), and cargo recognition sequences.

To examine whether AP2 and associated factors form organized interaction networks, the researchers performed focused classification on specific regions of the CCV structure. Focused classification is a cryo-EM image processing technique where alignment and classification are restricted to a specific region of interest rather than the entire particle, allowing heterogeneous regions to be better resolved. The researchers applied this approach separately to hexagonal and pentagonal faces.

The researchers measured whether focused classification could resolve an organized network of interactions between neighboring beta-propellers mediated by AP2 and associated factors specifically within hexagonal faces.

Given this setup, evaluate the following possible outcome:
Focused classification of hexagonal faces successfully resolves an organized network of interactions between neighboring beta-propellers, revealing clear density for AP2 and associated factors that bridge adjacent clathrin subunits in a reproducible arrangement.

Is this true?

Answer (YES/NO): YES